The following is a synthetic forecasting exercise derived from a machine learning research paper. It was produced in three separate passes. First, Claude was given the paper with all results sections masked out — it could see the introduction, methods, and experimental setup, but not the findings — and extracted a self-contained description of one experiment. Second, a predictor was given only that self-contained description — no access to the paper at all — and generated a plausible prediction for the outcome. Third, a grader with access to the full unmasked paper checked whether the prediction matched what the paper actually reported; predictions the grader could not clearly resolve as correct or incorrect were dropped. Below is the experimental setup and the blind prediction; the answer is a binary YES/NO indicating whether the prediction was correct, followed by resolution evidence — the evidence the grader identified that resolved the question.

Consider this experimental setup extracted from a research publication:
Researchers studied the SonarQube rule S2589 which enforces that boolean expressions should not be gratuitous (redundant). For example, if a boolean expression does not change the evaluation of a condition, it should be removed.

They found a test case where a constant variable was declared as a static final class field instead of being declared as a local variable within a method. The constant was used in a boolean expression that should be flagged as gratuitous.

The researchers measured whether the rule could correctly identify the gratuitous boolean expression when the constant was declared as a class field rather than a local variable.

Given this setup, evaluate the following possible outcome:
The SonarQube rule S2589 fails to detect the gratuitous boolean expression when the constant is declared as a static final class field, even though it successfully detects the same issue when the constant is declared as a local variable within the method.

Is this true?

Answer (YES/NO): YES